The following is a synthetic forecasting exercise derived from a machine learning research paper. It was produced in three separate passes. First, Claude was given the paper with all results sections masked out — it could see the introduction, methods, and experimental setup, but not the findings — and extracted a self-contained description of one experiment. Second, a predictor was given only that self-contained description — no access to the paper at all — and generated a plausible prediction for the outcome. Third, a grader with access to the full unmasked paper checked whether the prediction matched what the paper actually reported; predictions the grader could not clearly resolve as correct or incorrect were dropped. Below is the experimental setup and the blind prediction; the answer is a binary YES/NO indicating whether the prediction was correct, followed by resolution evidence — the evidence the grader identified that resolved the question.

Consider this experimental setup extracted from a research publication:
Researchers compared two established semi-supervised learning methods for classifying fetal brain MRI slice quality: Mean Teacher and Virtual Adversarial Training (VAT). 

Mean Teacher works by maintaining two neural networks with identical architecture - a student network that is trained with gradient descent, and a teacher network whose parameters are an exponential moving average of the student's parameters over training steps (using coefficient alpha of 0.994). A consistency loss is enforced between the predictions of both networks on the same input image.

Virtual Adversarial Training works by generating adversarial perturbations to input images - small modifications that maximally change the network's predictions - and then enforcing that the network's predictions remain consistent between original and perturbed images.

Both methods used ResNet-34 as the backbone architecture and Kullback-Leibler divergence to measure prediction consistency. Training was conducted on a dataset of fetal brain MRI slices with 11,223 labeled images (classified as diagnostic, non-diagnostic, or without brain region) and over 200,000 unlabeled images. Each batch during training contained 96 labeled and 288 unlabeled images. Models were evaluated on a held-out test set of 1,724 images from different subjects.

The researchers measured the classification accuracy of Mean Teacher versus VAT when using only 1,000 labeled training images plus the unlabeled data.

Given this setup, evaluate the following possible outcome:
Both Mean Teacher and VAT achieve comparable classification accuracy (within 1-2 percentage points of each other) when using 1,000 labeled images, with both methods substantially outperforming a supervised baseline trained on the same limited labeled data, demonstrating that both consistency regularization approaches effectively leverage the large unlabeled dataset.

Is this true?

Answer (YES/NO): NO